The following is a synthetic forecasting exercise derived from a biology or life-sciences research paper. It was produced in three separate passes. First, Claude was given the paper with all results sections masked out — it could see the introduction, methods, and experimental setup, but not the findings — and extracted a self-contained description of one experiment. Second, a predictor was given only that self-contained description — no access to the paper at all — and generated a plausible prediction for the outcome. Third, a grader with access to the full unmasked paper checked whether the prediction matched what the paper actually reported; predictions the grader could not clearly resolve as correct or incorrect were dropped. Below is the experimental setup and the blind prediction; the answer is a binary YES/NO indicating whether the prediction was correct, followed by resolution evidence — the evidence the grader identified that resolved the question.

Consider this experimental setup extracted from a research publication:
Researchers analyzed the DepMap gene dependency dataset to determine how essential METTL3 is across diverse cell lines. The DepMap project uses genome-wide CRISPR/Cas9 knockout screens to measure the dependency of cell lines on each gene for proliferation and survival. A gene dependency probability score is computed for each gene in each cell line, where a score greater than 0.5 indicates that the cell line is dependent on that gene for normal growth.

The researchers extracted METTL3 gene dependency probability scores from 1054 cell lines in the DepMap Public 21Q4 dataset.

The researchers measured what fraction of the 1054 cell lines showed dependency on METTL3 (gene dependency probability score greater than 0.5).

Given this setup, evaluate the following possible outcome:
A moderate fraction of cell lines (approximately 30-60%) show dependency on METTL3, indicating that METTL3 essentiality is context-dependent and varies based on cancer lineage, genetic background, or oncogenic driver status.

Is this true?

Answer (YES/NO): NO